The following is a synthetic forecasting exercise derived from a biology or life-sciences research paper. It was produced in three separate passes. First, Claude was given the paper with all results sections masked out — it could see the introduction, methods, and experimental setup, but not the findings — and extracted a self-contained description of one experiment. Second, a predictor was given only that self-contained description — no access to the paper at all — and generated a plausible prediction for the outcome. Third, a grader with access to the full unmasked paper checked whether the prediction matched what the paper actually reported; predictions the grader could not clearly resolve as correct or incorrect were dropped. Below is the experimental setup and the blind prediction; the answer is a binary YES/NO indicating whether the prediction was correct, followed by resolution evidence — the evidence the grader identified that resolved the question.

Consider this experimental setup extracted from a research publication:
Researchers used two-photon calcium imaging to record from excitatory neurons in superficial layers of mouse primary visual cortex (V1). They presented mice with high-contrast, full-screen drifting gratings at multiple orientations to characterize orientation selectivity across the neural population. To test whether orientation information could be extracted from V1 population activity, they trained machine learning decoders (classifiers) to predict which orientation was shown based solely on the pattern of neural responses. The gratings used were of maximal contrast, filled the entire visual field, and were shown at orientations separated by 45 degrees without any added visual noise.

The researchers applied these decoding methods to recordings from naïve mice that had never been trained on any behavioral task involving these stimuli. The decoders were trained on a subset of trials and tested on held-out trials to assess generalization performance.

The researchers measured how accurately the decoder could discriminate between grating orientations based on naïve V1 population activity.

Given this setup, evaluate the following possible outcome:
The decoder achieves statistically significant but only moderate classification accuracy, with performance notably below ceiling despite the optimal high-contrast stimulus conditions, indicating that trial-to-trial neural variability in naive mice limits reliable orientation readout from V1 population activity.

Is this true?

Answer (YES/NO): NO